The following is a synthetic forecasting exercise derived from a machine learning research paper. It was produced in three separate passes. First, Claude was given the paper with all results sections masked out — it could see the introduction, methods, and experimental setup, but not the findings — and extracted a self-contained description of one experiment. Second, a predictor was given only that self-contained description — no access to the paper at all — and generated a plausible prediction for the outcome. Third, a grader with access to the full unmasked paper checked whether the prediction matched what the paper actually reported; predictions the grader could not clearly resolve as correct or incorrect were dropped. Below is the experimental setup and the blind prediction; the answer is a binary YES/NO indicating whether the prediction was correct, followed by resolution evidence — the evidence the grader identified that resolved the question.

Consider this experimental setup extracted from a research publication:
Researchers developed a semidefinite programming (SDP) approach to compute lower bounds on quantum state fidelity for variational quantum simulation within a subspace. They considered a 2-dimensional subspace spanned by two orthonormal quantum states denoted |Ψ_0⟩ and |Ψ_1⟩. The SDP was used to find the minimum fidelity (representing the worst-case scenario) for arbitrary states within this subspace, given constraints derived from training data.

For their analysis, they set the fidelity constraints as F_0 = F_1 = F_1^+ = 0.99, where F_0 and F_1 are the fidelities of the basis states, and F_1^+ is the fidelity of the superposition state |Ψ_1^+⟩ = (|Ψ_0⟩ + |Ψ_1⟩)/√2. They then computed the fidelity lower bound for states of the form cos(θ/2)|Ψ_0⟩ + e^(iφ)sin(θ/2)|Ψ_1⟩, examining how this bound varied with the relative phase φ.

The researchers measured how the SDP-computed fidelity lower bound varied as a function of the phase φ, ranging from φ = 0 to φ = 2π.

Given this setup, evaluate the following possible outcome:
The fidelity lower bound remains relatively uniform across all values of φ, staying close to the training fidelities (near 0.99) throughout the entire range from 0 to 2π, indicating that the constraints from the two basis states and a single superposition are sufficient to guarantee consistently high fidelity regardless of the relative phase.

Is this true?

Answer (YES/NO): NO